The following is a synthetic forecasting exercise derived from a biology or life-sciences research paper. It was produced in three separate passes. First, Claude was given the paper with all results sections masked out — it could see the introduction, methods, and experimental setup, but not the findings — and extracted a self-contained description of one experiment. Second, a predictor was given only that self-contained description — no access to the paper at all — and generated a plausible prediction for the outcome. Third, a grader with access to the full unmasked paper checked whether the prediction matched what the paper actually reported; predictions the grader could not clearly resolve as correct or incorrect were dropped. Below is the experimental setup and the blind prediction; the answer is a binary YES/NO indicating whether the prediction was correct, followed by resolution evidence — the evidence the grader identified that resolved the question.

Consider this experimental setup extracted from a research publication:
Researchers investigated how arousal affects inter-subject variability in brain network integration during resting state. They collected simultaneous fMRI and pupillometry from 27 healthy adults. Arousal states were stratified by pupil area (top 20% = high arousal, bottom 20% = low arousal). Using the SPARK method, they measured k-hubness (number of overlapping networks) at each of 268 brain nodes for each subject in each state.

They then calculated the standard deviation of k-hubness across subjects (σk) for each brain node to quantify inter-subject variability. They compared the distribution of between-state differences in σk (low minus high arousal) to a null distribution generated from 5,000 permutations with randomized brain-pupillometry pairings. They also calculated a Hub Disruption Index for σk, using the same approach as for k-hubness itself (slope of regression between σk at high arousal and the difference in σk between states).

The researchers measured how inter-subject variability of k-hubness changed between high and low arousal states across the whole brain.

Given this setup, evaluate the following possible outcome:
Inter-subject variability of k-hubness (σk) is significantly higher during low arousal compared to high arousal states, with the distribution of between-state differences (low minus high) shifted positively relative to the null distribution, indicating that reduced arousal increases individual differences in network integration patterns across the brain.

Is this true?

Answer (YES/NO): NO